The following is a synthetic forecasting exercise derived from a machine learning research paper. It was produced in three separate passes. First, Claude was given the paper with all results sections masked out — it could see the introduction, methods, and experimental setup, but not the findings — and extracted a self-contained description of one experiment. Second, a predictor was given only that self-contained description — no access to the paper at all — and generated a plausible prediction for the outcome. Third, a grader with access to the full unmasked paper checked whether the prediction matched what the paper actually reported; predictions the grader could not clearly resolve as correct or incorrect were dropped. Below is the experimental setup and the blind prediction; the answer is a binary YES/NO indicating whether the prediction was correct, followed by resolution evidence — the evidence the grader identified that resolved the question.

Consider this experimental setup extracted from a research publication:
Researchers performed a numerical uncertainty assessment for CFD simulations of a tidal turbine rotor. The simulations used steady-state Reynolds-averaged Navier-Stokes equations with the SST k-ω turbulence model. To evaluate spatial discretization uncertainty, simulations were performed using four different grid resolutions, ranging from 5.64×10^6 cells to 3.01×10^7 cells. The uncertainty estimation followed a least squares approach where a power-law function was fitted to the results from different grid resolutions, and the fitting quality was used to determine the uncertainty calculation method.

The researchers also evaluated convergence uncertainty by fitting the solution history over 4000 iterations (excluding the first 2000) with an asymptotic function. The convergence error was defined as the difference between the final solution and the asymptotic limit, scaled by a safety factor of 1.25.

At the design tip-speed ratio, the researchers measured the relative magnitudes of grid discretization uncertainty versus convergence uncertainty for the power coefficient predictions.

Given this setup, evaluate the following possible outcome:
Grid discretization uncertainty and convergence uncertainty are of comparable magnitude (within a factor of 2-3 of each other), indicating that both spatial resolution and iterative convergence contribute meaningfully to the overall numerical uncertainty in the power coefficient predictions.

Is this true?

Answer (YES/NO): NO